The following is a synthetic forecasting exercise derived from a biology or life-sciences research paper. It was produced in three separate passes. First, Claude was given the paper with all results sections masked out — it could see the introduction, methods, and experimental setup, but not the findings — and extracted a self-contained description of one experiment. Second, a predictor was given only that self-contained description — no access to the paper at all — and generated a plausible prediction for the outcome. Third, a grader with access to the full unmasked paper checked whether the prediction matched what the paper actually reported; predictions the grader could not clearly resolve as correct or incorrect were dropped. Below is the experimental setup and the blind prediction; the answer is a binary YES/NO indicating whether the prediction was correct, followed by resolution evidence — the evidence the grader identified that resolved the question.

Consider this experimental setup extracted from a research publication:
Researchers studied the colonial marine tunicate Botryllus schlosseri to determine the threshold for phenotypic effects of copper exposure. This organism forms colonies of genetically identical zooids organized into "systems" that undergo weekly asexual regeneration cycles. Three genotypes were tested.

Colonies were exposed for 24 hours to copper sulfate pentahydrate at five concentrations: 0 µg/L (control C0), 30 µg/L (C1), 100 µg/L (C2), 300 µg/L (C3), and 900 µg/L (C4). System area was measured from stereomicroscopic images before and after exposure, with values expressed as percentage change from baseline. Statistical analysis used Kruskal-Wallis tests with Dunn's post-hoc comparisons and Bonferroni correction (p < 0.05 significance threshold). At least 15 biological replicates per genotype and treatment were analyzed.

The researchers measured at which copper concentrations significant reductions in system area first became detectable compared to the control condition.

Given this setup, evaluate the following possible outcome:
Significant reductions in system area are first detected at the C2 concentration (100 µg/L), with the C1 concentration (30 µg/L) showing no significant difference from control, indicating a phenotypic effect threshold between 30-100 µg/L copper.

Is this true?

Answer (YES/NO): NO